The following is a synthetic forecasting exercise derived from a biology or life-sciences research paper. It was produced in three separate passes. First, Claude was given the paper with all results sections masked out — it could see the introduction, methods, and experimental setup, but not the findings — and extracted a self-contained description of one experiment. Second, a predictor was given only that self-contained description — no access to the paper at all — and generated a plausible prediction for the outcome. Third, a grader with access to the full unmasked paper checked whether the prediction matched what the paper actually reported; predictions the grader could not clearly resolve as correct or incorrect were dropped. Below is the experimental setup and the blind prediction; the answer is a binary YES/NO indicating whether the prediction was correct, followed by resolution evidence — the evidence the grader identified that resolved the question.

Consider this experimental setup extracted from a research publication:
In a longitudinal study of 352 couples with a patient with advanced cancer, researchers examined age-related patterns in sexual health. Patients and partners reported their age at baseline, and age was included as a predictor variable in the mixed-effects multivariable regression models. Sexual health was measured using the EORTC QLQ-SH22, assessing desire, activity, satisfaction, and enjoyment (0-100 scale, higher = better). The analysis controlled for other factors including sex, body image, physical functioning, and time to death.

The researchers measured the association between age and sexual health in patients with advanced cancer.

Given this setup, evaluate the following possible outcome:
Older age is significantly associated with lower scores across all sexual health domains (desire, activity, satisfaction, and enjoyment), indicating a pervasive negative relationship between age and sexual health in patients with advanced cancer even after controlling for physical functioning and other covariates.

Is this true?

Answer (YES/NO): NO